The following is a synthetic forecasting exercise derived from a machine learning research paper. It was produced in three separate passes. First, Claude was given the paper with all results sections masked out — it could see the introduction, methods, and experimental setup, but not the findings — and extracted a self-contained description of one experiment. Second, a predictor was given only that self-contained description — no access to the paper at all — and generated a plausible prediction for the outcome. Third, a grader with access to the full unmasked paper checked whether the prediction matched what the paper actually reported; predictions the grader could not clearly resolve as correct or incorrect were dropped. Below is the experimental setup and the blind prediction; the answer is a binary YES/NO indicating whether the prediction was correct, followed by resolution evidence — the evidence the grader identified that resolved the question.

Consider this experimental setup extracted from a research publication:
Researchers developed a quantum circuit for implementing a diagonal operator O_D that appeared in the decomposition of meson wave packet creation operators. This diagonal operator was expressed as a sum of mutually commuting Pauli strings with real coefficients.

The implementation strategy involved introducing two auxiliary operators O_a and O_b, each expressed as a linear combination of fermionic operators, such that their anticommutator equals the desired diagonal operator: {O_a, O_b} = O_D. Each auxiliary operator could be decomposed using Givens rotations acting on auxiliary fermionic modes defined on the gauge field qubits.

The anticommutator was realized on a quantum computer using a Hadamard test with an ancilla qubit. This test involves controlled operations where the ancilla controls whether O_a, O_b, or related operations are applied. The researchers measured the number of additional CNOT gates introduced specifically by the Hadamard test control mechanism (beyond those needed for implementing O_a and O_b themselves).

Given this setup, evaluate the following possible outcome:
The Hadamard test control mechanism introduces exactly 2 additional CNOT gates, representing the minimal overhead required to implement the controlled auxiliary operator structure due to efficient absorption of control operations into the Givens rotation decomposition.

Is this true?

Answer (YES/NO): YES